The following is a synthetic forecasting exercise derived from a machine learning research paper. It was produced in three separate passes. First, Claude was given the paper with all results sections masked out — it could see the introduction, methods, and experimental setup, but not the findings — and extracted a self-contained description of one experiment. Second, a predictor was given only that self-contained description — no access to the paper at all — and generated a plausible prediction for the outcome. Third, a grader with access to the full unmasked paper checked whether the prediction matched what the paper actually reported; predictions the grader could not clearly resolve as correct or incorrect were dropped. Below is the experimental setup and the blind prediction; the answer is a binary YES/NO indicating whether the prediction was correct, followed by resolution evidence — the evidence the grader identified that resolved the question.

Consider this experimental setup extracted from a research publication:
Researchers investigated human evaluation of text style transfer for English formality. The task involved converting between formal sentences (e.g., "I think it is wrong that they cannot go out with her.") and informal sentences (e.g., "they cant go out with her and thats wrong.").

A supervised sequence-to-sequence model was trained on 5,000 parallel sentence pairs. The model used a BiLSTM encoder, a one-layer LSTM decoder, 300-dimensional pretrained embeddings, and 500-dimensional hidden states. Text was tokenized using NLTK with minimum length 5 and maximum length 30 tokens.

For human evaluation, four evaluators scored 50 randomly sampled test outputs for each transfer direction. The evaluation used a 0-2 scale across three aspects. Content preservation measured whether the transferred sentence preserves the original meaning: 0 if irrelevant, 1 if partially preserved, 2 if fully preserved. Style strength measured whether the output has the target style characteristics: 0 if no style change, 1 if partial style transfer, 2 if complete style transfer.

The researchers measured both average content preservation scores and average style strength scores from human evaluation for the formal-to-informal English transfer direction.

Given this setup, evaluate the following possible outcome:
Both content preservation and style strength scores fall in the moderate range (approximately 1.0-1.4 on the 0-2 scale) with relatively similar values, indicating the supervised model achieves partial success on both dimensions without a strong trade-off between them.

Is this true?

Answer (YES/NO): NO